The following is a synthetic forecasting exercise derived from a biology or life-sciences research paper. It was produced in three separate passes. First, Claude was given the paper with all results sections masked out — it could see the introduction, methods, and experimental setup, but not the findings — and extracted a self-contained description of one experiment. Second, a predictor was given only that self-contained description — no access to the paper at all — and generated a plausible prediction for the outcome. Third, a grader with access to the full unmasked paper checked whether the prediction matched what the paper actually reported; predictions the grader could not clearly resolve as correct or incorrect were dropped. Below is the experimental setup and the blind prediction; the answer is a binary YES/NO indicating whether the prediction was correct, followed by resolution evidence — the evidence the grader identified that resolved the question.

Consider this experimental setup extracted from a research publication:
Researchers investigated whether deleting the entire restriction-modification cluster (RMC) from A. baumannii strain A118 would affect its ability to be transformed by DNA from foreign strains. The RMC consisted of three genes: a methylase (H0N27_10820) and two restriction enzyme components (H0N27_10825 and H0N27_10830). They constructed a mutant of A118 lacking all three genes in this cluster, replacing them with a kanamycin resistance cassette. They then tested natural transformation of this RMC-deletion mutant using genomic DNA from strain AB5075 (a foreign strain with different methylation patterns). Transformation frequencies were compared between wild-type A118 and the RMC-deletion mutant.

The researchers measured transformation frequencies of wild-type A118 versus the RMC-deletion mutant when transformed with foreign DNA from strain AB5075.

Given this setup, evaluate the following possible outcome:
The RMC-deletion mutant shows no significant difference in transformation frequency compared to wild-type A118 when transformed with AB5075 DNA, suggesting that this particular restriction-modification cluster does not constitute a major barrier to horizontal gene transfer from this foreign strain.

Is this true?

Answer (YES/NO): NO